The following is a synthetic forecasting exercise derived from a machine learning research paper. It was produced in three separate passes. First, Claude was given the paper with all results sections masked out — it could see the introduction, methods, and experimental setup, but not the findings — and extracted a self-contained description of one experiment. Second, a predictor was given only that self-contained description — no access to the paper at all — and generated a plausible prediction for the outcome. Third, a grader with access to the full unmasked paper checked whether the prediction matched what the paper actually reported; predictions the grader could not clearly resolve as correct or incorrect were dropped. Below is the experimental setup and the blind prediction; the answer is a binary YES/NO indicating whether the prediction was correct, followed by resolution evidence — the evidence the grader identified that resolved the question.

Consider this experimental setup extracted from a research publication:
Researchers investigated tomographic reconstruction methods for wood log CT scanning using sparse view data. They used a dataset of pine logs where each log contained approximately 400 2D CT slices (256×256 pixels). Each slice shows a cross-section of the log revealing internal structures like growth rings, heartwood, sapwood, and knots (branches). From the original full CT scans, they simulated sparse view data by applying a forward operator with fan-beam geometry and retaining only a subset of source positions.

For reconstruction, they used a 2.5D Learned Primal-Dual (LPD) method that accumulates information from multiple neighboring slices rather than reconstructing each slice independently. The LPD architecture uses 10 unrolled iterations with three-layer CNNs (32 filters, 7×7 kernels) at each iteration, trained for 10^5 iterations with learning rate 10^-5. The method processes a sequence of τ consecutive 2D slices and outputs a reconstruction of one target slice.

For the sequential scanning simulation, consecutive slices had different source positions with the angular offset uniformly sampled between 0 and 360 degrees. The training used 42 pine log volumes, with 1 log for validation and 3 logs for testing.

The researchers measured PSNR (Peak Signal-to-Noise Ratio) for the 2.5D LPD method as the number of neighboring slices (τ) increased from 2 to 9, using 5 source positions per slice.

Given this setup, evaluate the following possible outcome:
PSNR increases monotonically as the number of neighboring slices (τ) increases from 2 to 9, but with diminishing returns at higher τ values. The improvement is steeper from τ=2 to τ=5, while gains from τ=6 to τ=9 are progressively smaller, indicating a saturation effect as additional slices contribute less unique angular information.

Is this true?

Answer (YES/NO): NO